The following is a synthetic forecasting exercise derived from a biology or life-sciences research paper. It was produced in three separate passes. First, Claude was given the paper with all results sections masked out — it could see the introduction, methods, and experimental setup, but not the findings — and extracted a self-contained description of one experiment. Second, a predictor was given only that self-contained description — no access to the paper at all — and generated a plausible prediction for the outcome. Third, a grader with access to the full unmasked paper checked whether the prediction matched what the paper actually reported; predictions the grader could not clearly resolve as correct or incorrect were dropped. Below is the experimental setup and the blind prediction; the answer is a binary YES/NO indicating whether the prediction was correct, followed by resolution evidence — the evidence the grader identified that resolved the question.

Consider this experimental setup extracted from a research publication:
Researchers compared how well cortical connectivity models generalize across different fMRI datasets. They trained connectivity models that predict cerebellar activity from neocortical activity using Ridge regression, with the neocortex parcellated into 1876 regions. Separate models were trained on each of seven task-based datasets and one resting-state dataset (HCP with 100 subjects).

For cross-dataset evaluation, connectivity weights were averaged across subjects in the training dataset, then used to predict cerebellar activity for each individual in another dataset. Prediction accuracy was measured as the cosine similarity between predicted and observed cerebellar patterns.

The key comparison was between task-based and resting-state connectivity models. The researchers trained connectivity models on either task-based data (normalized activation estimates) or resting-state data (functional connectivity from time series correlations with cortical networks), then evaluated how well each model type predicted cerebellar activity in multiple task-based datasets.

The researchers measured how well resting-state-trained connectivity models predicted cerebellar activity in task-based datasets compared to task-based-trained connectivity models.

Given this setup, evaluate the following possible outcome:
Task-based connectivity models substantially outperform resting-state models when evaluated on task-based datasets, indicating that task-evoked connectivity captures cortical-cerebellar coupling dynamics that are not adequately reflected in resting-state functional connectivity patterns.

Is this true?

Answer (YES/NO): NO